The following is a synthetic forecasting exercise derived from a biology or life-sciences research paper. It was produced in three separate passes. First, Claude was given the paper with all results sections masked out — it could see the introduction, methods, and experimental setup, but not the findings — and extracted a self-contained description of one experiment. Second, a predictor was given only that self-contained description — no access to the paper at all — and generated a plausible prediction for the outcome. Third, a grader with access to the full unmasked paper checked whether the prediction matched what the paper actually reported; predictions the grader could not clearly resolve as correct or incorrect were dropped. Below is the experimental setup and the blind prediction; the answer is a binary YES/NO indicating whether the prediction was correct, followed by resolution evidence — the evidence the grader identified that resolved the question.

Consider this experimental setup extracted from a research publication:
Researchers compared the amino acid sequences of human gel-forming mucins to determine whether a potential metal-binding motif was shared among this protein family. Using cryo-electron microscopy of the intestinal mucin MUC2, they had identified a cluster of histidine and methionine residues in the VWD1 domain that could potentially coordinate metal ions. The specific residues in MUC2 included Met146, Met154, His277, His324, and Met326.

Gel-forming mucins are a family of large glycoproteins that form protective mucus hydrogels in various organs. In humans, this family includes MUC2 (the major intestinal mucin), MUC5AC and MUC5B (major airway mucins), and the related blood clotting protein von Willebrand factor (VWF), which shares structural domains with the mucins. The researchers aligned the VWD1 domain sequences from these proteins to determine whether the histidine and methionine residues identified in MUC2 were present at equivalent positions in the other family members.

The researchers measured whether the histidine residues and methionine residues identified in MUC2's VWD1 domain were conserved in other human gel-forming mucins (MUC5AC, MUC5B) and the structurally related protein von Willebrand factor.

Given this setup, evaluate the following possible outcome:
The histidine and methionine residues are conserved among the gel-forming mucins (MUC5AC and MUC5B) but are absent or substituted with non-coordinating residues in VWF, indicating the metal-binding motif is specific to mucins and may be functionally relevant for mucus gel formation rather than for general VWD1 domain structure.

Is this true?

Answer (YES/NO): NO